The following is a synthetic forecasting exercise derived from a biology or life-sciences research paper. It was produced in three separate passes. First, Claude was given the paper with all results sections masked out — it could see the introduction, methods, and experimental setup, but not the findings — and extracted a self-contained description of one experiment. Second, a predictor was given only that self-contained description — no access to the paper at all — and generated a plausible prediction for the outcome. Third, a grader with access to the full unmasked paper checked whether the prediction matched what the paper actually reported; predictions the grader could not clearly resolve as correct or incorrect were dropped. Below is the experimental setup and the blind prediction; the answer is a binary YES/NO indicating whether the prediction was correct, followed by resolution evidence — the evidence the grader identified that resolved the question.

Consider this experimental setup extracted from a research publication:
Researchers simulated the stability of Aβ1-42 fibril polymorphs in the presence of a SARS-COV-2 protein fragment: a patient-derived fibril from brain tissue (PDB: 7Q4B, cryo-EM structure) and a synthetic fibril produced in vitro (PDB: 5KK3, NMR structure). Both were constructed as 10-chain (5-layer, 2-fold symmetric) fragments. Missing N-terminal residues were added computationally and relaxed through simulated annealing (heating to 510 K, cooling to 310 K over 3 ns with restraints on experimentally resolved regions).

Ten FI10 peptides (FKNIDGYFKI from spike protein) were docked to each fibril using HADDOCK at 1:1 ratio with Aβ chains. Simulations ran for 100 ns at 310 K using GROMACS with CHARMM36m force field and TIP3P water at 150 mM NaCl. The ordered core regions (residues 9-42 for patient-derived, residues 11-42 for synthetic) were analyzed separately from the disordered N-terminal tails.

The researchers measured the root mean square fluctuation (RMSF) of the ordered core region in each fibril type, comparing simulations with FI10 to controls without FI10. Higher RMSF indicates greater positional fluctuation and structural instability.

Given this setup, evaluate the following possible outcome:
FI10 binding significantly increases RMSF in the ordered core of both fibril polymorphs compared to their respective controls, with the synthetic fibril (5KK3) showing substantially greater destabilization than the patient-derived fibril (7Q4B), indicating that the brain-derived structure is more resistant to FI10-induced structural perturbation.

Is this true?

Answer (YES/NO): NO